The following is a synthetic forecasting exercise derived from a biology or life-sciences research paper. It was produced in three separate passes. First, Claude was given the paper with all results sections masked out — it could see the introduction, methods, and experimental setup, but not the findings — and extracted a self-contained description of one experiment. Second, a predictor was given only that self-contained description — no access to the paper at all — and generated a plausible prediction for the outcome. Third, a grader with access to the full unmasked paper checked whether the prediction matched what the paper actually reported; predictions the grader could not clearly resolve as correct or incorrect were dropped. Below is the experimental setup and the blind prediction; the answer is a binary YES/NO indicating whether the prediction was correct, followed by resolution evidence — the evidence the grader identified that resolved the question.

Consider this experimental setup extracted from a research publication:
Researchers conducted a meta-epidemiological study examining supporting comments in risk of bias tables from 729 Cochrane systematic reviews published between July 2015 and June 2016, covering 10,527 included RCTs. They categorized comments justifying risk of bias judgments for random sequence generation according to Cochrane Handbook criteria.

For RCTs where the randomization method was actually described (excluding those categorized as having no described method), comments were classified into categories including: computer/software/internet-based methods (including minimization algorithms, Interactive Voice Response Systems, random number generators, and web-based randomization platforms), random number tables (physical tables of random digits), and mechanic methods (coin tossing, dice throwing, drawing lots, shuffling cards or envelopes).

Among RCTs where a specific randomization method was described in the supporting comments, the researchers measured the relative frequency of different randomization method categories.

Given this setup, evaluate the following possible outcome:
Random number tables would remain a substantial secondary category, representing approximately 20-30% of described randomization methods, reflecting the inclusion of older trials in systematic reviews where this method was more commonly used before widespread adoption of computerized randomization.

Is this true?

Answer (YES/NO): YES